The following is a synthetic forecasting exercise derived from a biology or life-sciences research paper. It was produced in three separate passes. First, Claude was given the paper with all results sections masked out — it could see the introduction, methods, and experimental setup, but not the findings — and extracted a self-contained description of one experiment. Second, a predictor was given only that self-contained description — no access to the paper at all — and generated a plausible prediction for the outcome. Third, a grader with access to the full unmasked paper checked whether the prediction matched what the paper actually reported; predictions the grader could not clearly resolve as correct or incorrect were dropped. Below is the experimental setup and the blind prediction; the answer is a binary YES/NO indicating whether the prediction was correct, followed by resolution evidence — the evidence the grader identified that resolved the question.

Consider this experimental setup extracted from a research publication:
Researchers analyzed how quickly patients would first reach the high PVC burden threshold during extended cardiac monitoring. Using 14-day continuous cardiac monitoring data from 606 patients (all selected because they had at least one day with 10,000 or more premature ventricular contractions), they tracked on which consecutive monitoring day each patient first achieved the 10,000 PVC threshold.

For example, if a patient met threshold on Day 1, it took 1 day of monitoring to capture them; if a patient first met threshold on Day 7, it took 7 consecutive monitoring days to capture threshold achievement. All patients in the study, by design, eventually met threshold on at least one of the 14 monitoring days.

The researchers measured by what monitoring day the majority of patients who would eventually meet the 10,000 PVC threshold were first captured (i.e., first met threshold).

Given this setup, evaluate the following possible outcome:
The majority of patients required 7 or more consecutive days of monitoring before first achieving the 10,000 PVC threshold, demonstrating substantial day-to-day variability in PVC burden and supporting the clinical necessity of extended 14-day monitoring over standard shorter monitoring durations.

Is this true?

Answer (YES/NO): NO